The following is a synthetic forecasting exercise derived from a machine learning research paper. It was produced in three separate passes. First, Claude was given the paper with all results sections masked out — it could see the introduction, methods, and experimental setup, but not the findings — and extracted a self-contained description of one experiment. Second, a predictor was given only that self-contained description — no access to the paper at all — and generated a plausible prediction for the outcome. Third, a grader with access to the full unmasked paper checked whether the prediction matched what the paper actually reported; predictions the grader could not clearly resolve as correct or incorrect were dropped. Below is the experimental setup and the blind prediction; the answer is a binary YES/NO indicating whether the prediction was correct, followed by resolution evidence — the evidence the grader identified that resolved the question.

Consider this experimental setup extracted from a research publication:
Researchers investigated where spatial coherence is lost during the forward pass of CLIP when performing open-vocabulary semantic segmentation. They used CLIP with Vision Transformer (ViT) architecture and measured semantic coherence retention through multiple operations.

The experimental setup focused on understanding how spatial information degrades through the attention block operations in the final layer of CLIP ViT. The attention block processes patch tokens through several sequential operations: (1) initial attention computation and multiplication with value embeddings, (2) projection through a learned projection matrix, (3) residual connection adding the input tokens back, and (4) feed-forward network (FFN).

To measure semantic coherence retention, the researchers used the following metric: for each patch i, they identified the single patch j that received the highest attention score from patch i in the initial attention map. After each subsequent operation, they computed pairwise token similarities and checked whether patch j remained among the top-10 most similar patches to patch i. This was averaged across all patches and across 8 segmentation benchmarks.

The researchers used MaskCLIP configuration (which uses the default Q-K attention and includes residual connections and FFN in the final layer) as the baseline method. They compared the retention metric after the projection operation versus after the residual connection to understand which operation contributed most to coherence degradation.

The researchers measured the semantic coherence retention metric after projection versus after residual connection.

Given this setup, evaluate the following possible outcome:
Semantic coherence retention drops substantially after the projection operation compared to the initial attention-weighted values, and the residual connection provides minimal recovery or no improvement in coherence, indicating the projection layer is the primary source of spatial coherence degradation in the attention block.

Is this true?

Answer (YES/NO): NO